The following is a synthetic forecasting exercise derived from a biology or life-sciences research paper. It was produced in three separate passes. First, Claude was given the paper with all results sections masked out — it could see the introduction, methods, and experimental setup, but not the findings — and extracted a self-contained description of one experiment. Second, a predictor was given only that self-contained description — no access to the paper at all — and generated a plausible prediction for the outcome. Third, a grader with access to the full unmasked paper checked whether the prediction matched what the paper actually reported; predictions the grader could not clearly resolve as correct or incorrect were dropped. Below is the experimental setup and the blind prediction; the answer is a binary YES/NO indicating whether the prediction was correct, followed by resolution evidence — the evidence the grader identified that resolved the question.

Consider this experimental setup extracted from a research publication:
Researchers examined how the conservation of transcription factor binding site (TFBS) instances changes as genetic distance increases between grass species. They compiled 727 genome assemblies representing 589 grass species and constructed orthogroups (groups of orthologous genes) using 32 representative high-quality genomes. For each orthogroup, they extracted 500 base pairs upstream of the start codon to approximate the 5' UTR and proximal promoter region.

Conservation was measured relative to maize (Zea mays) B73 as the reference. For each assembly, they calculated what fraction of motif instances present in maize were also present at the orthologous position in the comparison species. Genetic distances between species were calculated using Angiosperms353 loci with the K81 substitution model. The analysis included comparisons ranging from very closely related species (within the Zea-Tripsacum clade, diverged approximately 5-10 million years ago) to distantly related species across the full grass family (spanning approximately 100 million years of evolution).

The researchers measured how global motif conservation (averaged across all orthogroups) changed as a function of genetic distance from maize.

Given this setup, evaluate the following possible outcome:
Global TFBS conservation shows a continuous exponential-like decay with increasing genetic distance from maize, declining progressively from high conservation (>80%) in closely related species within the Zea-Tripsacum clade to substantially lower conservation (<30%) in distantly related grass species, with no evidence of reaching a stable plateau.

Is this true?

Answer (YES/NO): NO